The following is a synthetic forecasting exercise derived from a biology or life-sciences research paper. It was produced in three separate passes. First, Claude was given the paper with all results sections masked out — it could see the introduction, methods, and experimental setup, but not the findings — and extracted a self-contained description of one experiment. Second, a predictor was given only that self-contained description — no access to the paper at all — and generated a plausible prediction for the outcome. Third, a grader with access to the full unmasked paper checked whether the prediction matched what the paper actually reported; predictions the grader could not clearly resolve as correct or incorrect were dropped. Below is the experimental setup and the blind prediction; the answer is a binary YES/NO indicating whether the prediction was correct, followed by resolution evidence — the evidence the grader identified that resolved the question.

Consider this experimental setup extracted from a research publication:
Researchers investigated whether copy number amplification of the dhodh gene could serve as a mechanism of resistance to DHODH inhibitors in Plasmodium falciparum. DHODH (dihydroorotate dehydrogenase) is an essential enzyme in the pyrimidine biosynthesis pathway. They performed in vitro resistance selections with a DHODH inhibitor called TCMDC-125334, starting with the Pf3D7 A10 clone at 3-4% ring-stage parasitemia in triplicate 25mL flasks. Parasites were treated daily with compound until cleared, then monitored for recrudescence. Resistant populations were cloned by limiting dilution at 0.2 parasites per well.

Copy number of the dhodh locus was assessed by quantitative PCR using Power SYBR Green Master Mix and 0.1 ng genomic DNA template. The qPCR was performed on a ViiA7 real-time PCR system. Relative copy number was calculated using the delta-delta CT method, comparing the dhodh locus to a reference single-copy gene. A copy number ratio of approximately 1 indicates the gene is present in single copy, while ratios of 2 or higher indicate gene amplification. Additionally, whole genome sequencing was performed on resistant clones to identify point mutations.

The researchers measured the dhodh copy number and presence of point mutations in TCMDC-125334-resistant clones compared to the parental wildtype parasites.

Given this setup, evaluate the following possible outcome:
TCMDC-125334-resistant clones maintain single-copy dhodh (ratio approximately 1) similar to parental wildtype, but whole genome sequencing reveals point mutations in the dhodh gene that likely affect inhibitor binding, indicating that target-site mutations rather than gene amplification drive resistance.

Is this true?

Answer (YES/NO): NO